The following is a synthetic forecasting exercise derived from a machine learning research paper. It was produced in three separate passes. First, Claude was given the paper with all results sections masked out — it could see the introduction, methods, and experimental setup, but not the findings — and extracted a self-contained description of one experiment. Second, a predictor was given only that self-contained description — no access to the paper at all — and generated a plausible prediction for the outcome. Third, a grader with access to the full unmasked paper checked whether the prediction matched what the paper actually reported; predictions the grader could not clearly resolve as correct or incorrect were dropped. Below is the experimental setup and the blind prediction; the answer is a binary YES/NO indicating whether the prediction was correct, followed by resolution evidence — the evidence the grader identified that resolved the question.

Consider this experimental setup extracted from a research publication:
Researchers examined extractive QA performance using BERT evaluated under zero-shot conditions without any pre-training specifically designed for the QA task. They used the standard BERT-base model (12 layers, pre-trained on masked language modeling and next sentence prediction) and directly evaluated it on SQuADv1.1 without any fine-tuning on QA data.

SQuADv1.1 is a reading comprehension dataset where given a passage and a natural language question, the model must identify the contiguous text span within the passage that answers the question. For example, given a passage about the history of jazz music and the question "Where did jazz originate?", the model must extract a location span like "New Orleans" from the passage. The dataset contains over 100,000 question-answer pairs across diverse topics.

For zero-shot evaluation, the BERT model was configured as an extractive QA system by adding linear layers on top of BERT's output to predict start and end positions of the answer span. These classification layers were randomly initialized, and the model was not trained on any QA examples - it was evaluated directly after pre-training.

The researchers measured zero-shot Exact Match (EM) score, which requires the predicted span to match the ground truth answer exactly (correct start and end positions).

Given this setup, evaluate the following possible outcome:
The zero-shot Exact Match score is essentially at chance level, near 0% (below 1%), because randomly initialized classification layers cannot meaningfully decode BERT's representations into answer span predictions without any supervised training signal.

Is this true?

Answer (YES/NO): YES